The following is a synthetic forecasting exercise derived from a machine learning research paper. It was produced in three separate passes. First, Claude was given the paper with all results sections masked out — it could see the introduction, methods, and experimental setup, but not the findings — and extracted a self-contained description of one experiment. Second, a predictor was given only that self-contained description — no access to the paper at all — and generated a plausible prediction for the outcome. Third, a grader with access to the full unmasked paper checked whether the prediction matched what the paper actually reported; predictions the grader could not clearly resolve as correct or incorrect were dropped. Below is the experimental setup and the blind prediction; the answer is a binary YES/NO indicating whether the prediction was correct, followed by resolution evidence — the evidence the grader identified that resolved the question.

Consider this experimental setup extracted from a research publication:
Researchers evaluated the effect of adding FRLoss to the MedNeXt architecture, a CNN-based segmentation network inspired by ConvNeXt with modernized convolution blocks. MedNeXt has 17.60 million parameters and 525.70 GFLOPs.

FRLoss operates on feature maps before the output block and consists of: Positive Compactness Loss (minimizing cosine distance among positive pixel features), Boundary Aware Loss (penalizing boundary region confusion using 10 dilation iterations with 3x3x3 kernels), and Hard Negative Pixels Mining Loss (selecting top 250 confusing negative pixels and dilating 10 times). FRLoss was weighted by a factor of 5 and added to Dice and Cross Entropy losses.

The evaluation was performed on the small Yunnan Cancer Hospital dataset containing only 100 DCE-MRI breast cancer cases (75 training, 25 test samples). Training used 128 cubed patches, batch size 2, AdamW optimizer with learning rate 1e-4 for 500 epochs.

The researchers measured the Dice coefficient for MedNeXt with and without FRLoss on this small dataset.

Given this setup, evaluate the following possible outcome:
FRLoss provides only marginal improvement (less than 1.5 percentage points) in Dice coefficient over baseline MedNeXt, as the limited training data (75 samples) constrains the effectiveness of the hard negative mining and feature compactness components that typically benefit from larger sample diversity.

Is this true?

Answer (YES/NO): NO